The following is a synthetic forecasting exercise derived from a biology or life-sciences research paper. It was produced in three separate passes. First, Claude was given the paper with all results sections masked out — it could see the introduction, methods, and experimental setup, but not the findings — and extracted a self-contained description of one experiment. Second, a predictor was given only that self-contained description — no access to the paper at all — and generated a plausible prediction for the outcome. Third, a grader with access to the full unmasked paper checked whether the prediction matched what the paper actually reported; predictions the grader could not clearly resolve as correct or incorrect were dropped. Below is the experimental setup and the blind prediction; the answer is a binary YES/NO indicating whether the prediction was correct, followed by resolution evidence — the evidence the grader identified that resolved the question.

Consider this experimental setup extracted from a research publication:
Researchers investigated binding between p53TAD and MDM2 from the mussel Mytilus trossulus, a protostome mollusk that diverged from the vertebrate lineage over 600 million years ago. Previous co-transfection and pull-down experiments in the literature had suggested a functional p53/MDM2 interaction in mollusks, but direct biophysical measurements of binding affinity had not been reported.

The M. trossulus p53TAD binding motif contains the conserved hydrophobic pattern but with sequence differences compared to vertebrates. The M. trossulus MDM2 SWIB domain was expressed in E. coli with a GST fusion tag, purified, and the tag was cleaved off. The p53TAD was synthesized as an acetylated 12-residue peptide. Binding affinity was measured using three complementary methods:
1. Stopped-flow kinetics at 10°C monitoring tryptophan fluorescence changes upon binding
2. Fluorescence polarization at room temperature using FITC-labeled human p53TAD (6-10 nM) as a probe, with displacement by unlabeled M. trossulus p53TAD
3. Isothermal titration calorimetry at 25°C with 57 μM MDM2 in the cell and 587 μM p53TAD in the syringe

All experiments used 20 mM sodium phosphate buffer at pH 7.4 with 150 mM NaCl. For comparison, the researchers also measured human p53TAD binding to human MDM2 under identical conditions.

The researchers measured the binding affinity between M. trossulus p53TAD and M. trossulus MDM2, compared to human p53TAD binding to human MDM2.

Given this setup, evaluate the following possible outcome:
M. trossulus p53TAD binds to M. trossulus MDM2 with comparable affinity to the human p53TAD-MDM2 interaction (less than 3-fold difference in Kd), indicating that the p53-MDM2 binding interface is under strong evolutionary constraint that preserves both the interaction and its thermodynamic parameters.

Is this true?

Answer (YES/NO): NO